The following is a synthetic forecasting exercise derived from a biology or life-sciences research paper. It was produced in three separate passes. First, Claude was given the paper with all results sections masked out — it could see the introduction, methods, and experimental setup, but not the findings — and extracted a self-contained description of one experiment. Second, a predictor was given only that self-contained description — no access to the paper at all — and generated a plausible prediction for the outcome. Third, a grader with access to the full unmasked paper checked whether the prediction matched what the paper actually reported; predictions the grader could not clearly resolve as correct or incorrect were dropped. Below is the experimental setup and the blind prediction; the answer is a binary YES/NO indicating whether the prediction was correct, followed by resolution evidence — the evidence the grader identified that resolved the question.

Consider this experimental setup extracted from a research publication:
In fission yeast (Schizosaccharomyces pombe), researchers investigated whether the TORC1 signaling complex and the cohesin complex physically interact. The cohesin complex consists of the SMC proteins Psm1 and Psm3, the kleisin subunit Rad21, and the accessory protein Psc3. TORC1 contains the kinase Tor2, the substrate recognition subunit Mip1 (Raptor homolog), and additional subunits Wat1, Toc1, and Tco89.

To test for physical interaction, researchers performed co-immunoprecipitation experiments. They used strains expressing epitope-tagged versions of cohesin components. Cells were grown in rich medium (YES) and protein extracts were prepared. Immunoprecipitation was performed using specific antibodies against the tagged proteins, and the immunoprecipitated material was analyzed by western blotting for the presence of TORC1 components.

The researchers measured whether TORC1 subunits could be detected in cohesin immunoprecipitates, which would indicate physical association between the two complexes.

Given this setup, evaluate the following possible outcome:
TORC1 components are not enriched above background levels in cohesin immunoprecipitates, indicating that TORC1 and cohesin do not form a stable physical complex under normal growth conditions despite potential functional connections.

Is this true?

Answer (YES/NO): NO